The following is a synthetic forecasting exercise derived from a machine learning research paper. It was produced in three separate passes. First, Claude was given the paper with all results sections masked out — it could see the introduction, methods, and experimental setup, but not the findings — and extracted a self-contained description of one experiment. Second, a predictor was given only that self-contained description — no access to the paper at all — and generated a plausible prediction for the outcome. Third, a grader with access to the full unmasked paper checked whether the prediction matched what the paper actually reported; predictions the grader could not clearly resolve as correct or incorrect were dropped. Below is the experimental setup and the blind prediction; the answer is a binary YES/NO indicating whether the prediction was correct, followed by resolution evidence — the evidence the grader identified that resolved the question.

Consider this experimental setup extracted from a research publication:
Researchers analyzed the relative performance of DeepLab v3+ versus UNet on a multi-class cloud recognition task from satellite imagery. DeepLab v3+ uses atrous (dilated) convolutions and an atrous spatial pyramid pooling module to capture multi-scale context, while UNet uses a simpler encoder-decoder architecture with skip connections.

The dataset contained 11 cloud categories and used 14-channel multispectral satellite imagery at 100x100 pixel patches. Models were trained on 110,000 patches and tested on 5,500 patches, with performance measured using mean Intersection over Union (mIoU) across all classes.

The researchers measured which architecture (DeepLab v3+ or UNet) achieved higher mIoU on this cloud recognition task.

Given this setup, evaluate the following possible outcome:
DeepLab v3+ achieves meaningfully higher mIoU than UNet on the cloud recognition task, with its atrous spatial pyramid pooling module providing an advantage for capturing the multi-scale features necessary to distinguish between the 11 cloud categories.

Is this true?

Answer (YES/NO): NO